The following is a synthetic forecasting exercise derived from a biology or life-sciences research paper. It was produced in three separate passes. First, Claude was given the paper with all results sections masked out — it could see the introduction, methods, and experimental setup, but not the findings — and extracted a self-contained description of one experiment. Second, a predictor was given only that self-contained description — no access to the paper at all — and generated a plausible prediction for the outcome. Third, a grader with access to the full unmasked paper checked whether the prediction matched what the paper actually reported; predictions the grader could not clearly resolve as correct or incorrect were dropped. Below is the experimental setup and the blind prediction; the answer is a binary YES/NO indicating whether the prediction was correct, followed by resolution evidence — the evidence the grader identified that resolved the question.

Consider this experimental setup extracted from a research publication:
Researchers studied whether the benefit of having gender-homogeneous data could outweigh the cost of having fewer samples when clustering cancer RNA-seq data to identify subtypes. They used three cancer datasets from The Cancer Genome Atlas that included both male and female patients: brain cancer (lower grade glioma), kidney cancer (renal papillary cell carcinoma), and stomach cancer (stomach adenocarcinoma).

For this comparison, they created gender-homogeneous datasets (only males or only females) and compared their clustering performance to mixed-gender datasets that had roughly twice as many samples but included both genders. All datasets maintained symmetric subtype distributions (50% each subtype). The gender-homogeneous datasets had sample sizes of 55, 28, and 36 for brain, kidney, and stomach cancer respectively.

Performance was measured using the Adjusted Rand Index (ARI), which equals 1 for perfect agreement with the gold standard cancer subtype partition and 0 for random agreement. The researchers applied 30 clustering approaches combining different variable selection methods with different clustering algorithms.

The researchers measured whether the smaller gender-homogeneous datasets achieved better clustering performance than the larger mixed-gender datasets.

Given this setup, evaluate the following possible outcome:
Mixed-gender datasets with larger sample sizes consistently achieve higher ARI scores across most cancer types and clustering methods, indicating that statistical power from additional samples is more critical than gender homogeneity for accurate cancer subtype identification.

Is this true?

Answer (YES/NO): NO